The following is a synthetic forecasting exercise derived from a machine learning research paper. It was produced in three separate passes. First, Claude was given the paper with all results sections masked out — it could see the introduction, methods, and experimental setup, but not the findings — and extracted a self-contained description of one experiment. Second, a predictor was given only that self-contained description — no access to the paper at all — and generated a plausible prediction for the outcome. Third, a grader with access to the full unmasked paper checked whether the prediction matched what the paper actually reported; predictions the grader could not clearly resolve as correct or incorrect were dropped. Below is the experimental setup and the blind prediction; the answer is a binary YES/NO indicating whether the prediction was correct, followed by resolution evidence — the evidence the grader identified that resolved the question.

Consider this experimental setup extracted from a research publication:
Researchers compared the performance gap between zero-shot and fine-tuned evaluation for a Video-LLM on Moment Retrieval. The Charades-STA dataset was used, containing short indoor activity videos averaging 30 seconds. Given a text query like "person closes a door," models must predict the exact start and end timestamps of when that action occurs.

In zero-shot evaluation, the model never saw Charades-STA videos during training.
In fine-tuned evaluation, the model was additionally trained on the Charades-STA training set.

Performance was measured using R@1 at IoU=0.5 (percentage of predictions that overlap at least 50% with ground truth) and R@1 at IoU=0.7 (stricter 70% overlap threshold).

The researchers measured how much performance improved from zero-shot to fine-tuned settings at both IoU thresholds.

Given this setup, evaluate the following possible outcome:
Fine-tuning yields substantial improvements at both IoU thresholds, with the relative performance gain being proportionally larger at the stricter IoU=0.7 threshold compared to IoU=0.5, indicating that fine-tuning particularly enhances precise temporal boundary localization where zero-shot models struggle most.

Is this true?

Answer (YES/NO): YES